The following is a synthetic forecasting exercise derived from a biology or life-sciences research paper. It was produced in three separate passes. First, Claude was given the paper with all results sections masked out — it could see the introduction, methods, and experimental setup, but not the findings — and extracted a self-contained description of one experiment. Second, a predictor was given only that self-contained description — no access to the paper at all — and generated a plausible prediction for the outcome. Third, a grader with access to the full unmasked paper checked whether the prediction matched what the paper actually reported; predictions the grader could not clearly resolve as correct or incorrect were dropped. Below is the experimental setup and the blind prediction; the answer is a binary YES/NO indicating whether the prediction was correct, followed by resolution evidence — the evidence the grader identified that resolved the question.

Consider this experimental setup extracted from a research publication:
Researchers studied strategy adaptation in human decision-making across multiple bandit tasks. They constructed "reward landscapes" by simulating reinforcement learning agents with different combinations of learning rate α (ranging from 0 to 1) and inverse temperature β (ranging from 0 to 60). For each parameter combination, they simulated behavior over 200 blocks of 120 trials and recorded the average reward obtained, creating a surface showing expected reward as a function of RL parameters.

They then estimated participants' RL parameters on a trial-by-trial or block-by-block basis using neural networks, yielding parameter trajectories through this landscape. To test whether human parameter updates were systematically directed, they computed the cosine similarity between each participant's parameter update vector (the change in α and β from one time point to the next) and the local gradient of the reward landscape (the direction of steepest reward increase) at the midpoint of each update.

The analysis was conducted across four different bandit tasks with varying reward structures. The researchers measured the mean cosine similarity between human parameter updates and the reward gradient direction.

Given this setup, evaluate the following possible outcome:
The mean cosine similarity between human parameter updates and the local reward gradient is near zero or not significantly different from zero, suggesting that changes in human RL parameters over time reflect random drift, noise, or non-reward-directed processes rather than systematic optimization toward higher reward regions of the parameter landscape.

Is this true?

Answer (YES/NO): NO